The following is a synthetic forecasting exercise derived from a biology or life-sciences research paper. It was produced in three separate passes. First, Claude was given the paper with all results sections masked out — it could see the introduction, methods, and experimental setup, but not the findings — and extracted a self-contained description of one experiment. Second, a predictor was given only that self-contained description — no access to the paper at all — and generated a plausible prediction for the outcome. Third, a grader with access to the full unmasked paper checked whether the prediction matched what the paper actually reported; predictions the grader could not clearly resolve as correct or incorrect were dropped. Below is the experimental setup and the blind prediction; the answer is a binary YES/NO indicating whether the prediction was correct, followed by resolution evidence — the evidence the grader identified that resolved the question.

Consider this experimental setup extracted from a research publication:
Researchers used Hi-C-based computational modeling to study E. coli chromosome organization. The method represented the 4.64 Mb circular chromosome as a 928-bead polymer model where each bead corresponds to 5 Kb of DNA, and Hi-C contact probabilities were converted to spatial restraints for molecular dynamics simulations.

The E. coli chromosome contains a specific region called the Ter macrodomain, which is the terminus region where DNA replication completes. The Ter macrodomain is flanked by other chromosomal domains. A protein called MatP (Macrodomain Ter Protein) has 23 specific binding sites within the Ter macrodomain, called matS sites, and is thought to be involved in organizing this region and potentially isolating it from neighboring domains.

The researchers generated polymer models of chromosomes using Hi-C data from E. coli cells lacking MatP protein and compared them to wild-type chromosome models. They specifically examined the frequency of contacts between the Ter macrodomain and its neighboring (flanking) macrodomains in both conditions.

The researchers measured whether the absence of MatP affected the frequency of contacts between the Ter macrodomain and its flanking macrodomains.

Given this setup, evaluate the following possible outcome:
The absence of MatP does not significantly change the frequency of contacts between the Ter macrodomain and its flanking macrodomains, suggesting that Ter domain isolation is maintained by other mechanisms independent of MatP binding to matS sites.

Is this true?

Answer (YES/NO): NO